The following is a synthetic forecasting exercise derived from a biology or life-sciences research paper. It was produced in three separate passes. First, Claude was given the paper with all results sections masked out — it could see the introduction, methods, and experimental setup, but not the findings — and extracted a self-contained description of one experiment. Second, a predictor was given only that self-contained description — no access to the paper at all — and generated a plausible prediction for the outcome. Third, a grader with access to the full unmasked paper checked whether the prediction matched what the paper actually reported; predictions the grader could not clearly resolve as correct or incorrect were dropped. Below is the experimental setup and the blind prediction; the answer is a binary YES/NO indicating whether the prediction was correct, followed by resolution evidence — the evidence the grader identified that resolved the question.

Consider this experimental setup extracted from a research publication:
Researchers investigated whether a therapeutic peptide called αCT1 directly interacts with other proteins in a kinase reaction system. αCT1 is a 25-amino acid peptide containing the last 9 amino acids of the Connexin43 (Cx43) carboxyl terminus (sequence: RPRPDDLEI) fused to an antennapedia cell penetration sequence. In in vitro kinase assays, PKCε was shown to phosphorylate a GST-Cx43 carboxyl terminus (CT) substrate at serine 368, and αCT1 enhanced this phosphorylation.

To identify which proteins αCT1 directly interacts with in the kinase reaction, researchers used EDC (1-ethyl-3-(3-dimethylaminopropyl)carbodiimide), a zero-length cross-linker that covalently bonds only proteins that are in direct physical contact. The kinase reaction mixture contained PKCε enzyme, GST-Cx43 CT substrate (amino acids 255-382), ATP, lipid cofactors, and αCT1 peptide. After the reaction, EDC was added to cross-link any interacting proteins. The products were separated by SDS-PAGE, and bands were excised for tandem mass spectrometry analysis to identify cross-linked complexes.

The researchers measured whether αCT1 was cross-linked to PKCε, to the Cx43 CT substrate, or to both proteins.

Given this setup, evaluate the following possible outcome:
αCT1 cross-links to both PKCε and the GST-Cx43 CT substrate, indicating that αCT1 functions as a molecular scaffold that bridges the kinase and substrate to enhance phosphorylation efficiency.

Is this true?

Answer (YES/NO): NO